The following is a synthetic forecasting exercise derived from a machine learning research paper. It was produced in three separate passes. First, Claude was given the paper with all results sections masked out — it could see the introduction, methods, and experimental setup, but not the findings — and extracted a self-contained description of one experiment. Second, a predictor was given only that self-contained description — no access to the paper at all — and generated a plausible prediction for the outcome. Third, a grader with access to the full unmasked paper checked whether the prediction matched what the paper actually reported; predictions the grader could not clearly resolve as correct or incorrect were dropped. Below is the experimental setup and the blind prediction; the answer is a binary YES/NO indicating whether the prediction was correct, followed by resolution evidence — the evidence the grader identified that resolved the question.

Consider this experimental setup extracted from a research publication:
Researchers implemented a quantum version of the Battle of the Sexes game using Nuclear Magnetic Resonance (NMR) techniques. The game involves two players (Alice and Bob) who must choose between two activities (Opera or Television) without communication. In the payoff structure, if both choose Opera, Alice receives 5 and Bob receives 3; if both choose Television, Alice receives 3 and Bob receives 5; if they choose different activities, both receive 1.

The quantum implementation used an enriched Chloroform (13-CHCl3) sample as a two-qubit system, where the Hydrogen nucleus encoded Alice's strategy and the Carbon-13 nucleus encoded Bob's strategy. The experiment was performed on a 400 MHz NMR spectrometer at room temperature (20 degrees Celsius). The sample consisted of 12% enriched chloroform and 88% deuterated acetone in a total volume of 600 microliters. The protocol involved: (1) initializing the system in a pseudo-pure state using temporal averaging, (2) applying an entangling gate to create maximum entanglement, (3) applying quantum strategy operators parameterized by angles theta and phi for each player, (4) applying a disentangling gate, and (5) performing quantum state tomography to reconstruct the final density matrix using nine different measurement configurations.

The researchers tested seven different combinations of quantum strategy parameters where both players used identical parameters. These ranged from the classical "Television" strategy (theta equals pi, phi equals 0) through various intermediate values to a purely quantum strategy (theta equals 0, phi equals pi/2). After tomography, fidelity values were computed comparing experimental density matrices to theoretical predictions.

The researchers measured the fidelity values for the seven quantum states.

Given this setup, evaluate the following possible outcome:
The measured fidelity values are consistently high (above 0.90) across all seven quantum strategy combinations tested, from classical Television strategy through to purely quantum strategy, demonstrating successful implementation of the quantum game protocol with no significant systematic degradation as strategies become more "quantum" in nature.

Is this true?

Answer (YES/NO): YES